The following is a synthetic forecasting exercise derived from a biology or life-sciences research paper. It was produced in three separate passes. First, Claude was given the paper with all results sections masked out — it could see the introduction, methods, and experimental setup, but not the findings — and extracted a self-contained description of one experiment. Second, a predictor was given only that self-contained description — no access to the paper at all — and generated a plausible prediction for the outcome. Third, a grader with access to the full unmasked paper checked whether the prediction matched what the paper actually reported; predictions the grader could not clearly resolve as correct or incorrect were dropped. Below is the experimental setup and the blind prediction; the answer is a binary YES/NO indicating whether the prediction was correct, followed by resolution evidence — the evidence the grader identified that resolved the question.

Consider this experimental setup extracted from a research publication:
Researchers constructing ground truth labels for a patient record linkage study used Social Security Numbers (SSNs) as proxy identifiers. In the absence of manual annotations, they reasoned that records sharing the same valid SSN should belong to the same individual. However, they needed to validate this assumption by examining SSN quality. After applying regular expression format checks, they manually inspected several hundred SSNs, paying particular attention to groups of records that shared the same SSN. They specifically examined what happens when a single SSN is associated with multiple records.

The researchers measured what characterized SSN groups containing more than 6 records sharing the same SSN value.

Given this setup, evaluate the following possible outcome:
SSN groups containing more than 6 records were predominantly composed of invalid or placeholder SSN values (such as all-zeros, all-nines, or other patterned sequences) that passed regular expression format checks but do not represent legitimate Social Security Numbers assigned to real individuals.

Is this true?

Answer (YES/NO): YES